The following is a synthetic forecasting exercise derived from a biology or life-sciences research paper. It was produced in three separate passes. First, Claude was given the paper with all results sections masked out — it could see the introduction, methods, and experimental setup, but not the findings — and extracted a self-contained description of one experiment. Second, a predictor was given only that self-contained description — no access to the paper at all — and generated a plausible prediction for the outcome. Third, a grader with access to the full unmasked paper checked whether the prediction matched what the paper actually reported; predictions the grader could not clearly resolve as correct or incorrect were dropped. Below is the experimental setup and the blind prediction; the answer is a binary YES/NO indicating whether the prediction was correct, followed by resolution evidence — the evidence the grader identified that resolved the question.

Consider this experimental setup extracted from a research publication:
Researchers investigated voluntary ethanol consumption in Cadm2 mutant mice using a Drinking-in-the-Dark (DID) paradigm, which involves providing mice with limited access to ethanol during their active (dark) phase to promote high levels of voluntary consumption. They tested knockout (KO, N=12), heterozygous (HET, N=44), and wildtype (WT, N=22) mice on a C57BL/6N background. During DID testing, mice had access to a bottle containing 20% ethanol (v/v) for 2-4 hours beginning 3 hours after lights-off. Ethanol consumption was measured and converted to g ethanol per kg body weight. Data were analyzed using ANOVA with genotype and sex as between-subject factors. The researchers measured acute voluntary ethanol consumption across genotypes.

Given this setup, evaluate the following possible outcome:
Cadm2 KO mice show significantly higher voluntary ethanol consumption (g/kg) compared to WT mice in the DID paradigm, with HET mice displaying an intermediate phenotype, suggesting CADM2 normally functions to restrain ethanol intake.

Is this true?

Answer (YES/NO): NO